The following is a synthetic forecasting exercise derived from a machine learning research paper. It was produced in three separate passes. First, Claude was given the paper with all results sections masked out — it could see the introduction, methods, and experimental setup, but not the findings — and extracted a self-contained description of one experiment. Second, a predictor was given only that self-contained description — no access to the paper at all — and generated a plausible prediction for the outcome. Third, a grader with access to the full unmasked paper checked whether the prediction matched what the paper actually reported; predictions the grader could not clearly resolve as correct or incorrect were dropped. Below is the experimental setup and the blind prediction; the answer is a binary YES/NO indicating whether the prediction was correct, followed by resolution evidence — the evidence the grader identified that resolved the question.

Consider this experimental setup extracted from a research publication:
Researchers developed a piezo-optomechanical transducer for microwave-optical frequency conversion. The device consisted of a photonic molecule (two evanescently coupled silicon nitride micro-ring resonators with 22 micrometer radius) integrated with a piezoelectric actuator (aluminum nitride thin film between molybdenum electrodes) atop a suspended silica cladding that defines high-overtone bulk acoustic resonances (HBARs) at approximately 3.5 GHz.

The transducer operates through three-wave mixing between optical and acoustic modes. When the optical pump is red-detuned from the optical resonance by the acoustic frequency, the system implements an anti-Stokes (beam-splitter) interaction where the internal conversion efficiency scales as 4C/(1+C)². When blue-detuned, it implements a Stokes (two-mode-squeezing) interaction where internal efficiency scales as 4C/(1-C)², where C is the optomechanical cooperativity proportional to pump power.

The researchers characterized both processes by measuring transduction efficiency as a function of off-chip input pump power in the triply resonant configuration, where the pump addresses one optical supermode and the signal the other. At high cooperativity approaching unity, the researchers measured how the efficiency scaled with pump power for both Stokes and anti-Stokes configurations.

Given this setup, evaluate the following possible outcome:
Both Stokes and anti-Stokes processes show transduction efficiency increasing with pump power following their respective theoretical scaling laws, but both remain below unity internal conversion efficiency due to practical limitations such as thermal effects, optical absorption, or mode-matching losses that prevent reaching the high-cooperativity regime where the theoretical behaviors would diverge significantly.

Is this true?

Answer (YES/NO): YES